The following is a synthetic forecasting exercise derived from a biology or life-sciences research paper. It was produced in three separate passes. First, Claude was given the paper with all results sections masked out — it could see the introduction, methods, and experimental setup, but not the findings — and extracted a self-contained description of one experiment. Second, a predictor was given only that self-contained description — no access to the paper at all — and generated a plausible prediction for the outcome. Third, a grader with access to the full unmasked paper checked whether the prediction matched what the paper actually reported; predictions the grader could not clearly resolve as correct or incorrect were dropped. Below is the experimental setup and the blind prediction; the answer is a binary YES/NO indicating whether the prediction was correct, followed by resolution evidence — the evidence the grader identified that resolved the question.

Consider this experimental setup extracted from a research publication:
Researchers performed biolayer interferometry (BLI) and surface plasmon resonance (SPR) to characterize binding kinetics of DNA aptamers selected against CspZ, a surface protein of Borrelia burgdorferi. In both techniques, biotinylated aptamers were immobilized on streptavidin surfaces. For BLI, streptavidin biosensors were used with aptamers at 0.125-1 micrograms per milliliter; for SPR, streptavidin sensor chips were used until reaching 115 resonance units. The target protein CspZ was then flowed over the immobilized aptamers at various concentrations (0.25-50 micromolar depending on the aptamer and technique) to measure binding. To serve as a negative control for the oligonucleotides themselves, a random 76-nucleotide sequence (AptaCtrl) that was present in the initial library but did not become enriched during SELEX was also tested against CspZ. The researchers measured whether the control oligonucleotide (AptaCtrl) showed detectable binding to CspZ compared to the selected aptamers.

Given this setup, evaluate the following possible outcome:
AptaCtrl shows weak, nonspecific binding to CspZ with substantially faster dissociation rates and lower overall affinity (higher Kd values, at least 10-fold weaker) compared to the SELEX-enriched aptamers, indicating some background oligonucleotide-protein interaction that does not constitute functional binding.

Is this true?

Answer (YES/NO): NO